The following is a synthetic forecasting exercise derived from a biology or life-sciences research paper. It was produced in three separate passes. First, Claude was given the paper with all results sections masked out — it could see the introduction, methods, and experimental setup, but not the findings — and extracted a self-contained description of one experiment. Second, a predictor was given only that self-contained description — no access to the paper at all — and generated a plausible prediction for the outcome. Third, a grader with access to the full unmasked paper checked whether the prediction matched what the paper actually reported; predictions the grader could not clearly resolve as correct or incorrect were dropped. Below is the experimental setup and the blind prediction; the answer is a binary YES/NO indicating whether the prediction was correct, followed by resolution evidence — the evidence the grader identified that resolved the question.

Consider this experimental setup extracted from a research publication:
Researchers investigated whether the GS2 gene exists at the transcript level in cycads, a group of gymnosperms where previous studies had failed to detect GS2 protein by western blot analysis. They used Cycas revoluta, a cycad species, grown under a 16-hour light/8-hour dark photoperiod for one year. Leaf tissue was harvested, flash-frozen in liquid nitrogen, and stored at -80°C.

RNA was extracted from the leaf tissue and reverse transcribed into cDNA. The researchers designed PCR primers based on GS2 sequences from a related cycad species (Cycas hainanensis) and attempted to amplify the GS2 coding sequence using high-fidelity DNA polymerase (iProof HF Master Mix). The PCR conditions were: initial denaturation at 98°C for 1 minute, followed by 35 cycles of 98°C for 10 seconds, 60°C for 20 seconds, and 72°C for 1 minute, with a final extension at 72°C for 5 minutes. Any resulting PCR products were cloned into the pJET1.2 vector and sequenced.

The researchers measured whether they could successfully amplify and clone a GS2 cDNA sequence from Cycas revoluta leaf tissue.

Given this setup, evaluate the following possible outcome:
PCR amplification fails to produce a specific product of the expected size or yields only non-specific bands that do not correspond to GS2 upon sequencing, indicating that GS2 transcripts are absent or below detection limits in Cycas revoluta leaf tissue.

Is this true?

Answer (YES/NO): NO